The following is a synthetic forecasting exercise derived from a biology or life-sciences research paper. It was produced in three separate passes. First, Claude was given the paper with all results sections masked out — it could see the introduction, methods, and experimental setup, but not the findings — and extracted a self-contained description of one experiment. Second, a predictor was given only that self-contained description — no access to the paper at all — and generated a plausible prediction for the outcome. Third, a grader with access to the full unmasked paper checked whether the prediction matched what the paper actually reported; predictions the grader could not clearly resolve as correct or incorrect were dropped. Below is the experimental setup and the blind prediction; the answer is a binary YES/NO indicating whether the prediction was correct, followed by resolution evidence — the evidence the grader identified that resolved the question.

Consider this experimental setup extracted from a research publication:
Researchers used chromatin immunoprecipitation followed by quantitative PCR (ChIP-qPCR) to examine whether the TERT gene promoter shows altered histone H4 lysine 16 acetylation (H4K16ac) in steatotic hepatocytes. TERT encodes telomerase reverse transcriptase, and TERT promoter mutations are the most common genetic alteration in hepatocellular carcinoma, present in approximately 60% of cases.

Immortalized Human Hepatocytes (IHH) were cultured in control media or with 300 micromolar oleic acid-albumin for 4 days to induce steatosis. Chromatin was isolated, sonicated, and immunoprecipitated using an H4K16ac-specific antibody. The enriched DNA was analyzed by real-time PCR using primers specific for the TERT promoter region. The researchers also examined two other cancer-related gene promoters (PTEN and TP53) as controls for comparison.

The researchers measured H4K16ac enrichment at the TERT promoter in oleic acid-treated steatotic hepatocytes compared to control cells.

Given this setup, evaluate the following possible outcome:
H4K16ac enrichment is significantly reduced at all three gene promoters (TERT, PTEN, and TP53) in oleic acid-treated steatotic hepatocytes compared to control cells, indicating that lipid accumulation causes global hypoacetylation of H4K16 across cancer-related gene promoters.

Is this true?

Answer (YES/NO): NO